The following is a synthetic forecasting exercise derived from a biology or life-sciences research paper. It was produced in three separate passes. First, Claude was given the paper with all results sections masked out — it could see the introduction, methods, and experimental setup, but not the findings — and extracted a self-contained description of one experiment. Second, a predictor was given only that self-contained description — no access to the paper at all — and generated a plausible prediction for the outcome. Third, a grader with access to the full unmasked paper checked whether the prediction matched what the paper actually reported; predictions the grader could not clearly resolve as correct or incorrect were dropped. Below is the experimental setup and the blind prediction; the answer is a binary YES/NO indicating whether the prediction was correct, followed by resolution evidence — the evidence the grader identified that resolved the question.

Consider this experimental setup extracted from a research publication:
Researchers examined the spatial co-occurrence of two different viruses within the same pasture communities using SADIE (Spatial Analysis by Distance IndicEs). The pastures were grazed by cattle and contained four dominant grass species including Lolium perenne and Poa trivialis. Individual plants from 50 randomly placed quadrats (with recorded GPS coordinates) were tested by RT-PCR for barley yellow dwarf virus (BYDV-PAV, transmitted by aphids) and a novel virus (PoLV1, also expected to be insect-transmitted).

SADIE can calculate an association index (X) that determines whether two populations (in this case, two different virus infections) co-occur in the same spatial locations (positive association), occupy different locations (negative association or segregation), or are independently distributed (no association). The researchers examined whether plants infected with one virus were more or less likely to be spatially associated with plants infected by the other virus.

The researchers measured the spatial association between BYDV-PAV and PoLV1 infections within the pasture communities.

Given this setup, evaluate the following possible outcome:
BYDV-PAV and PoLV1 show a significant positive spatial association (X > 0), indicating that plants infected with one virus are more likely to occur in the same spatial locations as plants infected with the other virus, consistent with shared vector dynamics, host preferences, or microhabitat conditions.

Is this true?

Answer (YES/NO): YES